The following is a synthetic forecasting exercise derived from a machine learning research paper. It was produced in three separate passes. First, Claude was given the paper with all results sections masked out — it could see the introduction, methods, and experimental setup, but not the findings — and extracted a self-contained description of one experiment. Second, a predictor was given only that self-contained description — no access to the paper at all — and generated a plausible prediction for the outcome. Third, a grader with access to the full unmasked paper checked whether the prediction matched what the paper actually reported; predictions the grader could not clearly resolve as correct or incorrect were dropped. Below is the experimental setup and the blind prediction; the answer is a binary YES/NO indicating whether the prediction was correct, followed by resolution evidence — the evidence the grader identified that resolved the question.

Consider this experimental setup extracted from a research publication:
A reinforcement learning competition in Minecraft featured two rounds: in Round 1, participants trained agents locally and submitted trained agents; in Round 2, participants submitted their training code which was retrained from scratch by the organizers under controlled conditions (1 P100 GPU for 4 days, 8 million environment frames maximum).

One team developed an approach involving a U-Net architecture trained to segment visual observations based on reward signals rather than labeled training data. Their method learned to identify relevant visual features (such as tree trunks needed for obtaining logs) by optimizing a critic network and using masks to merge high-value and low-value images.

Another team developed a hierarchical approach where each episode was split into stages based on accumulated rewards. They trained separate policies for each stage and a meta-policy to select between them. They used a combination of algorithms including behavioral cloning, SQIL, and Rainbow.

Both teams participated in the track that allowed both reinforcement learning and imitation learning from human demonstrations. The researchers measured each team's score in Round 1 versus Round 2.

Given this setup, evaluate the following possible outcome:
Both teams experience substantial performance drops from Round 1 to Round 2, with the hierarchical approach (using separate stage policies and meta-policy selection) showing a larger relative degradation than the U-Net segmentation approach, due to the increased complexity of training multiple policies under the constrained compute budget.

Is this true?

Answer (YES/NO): NO